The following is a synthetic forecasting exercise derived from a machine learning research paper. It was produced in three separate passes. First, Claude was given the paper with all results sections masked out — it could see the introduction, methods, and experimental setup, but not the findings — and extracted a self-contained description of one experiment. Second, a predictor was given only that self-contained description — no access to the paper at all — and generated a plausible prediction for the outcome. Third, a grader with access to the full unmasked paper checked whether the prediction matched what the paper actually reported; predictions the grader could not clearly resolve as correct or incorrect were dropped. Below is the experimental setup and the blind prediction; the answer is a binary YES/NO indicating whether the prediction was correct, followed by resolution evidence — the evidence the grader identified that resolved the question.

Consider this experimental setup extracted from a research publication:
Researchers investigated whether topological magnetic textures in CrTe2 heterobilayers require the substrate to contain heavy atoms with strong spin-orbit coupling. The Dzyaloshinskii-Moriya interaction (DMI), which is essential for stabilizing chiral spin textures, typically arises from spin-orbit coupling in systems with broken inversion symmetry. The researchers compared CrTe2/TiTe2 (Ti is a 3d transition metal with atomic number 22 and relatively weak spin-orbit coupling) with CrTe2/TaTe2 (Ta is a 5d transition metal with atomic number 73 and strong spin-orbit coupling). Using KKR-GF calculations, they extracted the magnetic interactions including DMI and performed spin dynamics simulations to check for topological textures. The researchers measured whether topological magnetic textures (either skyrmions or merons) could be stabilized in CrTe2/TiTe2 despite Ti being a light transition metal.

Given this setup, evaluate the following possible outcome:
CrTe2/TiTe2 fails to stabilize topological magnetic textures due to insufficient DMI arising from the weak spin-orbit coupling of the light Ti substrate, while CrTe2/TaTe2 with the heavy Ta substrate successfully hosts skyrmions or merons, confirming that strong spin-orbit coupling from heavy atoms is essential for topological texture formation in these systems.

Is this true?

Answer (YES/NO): NO